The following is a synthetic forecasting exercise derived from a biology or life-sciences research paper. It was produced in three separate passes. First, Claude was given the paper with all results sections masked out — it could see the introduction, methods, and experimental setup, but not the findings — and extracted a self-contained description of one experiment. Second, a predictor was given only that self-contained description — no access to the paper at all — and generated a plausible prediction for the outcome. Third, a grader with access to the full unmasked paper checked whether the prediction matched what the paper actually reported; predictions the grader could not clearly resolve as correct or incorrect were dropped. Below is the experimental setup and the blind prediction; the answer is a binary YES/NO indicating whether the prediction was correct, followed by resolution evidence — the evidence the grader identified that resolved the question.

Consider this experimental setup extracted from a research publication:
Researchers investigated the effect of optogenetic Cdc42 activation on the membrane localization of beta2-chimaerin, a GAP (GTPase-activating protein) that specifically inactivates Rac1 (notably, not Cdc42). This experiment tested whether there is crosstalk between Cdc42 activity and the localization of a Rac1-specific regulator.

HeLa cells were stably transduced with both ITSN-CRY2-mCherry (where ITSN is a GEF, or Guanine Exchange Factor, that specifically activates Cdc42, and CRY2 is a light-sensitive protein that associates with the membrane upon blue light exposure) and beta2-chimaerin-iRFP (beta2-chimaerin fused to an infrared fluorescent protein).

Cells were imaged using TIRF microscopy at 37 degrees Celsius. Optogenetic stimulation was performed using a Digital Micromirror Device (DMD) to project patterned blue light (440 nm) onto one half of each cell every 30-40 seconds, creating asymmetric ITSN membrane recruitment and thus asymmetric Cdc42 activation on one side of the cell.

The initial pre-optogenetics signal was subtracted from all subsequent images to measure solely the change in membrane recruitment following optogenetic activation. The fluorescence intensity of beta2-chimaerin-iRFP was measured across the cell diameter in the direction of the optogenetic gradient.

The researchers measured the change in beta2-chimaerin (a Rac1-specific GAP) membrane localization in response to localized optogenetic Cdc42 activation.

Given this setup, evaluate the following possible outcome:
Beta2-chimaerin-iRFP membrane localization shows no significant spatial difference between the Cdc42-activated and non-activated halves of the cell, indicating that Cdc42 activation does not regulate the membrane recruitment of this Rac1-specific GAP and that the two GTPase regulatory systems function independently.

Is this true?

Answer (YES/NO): NO